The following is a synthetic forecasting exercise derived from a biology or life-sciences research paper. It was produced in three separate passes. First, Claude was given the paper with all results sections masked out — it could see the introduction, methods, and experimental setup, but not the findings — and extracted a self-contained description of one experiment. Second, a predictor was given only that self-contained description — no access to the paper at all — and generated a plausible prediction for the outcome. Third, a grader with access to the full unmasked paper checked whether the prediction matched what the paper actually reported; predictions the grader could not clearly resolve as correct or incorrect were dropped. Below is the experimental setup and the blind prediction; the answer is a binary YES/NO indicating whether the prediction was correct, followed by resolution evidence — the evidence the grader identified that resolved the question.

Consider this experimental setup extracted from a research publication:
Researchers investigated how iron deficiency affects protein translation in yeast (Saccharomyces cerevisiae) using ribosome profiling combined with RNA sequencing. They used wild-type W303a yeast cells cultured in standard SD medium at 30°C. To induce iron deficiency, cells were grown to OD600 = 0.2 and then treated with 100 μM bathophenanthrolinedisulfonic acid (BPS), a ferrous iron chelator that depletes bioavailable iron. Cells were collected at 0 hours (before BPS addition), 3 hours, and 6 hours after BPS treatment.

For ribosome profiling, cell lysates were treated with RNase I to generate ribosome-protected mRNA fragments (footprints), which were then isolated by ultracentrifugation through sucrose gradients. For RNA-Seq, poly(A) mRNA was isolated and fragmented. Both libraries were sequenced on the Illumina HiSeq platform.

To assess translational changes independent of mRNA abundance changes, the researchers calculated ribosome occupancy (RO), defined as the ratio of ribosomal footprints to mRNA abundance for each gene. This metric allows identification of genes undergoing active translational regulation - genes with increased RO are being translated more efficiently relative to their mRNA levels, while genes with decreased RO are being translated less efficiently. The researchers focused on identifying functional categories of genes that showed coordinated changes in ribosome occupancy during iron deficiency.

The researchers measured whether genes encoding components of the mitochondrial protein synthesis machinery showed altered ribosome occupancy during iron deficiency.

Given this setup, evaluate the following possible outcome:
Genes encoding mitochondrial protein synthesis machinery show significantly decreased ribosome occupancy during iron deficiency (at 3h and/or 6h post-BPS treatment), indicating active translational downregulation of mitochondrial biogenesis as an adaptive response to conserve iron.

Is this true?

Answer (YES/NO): YES